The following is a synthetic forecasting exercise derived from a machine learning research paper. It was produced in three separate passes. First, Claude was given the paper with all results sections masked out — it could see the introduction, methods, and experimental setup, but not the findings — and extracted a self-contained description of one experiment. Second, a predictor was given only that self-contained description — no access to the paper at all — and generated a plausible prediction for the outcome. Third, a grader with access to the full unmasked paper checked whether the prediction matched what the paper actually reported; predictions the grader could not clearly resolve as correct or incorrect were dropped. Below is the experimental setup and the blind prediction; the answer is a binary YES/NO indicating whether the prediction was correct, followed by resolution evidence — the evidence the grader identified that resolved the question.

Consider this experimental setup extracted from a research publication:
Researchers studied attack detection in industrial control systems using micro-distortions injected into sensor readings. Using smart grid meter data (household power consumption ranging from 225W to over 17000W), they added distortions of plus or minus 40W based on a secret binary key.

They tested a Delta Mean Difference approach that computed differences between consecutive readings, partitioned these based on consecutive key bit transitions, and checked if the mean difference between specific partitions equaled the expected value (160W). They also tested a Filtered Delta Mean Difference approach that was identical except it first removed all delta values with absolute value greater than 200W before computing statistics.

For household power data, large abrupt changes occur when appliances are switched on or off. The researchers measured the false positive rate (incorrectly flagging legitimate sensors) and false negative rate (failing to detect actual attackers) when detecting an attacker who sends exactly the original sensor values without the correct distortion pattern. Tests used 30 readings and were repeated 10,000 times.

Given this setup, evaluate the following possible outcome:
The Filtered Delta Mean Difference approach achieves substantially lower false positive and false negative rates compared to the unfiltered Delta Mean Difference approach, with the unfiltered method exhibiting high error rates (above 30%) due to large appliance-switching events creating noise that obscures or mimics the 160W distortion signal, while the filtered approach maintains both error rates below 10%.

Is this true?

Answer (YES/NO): NO